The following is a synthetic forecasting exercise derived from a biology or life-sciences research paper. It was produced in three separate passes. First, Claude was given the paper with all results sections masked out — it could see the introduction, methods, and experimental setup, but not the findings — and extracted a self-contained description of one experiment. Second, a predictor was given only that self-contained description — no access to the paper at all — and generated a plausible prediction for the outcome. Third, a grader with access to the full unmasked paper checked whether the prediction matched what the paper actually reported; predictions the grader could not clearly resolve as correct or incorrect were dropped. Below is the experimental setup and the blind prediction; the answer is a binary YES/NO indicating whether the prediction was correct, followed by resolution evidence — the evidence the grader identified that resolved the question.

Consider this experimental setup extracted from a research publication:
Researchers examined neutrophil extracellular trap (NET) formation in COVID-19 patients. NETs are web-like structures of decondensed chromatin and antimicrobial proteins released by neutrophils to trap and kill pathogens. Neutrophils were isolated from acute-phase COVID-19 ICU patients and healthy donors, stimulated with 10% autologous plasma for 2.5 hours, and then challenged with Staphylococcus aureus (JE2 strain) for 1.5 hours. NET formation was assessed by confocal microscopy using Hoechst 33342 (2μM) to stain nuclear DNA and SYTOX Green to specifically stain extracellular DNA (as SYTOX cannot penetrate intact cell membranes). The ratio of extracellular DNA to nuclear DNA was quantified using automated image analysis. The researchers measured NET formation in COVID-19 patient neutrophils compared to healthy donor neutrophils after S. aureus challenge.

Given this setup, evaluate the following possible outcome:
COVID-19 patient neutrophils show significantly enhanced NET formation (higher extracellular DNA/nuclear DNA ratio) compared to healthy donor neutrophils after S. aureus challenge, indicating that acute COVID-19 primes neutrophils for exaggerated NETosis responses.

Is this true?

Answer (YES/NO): NO